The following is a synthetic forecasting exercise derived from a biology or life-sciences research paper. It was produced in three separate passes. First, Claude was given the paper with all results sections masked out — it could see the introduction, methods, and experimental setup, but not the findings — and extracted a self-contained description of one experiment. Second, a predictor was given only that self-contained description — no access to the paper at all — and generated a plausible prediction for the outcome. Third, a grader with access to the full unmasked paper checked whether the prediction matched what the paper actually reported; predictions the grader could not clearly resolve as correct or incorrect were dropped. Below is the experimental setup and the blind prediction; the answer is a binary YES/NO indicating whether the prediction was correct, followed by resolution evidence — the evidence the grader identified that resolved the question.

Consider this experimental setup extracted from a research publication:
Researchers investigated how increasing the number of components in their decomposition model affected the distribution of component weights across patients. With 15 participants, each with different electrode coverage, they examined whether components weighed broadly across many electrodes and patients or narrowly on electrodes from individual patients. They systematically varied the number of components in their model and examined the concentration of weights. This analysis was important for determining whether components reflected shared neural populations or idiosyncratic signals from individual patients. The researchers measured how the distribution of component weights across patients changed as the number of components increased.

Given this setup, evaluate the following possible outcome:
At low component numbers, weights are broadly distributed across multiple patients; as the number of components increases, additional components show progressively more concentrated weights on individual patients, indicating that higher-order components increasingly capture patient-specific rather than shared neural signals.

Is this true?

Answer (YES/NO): YES